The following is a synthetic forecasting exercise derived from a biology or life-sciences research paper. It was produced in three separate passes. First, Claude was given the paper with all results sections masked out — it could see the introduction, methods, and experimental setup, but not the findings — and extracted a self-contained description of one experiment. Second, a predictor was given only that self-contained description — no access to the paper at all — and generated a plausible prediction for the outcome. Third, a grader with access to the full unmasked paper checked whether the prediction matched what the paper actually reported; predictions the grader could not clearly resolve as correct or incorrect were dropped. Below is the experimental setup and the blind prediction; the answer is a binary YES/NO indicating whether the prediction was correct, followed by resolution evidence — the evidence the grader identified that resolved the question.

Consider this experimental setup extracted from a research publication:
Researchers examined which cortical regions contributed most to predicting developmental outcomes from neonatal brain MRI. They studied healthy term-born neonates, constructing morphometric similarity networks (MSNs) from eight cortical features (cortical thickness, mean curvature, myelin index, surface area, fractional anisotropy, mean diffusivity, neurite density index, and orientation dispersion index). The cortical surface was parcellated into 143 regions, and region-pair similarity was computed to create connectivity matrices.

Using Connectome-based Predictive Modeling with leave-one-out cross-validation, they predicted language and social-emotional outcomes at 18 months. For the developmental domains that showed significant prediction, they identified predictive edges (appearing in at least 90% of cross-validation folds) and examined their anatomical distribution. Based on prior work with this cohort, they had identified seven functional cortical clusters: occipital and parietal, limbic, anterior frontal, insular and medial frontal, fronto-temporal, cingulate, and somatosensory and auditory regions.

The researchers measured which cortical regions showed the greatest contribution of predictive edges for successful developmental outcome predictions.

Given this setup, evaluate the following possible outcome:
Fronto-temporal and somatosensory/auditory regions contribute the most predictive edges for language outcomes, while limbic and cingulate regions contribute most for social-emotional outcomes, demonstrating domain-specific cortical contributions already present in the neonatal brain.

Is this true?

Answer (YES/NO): NO